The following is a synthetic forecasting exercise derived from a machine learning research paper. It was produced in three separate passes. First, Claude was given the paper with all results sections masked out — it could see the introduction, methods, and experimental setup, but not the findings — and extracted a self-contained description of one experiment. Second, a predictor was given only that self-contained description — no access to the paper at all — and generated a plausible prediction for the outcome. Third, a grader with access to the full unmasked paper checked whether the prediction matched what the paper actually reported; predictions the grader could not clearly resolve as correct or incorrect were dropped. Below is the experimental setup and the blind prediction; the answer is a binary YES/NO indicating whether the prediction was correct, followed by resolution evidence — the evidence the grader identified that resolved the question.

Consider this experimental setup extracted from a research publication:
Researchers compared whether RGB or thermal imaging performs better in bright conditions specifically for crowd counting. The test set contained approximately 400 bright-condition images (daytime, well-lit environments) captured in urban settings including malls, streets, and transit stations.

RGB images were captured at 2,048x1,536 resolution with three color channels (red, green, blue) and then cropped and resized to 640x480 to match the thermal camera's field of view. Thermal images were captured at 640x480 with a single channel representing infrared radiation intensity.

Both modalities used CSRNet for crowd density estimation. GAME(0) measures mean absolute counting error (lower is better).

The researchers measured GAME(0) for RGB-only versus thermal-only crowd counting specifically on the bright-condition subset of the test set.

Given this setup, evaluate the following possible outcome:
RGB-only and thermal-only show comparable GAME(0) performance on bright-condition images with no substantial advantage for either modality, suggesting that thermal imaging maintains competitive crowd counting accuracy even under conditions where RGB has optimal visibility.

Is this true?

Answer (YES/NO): NO